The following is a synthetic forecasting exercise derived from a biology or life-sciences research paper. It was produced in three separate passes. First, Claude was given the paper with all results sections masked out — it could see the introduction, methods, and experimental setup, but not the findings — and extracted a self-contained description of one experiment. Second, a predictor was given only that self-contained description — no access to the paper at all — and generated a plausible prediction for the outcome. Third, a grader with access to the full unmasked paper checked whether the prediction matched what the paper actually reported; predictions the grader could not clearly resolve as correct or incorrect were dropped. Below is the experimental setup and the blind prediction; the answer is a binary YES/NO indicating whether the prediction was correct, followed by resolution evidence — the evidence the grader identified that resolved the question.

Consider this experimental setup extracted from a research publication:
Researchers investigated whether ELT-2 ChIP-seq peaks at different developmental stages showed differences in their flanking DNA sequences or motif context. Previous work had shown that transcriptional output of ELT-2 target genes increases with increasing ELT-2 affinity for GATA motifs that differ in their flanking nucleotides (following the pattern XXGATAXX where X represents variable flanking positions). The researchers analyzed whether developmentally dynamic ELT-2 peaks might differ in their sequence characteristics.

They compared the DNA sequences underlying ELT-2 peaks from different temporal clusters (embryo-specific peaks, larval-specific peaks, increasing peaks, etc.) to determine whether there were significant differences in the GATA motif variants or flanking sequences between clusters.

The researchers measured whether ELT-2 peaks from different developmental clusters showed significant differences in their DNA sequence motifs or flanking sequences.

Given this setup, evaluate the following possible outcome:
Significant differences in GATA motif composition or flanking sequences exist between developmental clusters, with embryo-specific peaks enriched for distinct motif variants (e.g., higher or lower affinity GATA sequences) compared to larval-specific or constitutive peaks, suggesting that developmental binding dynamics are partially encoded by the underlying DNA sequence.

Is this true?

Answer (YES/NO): NO